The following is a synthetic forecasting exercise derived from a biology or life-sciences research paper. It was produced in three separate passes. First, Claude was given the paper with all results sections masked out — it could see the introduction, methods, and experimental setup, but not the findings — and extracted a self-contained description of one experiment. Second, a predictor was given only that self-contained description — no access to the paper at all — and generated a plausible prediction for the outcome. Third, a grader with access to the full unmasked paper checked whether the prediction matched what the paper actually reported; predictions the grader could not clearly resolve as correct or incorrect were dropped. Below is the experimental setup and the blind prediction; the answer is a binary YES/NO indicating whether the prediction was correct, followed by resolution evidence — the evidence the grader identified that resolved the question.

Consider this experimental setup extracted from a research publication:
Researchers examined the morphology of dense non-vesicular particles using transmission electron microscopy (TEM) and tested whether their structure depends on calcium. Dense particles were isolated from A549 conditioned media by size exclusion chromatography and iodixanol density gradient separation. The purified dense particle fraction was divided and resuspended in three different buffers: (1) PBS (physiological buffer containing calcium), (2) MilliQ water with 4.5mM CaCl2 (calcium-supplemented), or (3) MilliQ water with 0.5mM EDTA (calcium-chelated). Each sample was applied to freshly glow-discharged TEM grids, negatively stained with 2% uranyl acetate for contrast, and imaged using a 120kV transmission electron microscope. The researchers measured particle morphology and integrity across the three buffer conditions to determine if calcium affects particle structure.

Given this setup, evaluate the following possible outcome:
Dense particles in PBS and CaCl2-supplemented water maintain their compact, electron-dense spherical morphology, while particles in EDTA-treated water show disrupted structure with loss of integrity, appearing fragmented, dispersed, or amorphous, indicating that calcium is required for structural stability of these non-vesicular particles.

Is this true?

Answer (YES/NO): YES